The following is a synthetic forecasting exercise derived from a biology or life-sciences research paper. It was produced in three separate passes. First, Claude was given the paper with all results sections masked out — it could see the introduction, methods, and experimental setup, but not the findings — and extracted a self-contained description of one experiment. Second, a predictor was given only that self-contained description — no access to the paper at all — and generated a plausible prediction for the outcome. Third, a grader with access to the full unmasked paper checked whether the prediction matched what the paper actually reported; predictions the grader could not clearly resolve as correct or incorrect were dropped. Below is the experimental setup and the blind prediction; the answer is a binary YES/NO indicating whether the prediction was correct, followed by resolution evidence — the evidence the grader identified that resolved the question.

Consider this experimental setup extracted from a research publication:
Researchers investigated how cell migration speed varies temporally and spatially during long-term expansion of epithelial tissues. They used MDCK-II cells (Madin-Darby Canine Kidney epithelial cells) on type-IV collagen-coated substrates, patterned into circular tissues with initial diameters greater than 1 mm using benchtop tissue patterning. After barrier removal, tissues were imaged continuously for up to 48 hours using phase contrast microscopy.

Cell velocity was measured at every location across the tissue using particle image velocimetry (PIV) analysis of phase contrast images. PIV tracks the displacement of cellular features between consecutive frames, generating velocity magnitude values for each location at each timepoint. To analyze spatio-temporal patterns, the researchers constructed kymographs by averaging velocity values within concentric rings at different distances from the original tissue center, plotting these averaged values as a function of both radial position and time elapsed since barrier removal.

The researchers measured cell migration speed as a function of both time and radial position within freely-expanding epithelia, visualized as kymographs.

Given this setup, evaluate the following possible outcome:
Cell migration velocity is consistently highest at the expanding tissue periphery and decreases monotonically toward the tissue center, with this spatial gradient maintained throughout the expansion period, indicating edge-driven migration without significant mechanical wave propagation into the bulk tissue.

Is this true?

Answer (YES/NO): NO